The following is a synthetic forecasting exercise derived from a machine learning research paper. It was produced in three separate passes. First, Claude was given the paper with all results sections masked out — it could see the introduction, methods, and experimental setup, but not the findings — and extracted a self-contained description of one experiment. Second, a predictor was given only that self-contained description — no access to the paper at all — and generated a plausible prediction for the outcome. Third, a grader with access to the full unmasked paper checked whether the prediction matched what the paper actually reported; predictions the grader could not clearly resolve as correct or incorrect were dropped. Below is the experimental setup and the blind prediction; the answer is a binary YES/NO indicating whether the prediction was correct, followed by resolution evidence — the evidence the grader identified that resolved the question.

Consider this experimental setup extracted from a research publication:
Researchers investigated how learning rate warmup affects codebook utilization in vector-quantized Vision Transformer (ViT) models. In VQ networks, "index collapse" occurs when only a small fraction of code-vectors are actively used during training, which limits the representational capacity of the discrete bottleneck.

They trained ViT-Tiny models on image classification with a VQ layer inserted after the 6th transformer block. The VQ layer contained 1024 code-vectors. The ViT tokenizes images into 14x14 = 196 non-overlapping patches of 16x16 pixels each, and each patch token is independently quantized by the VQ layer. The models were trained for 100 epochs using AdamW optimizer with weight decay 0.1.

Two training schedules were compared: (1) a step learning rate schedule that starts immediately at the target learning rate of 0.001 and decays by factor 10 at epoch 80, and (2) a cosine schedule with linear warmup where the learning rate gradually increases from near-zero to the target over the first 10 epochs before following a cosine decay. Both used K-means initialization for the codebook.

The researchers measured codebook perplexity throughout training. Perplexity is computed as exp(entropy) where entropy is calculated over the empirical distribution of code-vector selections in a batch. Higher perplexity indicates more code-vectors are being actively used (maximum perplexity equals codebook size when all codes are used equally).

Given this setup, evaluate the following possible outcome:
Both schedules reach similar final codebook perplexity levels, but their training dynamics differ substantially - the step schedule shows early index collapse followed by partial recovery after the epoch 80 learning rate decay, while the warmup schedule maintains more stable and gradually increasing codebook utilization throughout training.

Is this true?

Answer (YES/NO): NO